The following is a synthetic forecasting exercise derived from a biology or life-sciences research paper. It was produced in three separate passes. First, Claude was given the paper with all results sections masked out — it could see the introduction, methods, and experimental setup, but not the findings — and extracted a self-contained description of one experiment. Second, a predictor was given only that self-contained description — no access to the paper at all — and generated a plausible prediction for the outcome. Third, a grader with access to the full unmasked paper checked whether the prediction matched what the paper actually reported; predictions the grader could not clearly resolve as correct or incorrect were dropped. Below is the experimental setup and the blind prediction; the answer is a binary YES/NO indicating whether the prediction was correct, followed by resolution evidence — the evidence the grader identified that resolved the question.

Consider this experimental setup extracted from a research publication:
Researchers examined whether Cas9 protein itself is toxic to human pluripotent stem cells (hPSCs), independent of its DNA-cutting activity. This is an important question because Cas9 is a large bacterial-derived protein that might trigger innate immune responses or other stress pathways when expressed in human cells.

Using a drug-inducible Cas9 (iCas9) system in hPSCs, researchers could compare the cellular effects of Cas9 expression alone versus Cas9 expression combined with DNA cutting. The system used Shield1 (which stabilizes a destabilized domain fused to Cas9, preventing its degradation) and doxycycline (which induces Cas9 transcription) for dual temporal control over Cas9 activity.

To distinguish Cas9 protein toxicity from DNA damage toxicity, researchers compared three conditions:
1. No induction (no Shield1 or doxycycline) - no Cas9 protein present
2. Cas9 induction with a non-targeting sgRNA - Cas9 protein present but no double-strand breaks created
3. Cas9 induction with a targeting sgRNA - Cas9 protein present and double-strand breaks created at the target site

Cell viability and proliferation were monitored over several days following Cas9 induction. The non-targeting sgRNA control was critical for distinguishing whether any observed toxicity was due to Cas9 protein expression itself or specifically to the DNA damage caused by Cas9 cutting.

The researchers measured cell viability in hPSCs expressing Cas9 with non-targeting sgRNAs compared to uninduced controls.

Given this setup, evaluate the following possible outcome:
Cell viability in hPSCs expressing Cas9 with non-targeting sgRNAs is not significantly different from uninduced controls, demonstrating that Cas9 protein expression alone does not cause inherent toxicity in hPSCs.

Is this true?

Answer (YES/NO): YES